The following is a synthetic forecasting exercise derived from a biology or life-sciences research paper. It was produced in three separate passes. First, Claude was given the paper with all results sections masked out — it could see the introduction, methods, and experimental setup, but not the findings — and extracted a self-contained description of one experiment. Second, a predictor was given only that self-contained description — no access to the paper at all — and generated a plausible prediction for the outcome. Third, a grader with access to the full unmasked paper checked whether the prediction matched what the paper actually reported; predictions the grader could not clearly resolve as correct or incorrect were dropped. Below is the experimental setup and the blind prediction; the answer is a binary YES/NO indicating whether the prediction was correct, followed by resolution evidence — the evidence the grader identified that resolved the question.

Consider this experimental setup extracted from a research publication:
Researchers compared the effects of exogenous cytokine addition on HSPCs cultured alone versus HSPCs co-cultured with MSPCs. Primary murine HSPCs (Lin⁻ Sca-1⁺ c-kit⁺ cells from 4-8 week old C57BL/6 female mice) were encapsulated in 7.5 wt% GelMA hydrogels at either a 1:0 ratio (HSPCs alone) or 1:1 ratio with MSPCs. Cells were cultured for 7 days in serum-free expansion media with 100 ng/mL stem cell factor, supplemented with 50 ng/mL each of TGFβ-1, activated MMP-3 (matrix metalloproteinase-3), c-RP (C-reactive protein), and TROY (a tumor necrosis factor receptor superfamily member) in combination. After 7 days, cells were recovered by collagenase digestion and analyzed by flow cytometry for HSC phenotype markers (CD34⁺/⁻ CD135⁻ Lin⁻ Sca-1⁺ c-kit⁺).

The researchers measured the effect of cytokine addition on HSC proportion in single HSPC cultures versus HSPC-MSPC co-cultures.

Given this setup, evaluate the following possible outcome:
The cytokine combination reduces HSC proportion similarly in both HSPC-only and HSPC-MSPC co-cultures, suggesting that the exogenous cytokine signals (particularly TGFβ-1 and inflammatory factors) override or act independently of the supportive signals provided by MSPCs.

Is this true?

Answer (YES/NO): NO